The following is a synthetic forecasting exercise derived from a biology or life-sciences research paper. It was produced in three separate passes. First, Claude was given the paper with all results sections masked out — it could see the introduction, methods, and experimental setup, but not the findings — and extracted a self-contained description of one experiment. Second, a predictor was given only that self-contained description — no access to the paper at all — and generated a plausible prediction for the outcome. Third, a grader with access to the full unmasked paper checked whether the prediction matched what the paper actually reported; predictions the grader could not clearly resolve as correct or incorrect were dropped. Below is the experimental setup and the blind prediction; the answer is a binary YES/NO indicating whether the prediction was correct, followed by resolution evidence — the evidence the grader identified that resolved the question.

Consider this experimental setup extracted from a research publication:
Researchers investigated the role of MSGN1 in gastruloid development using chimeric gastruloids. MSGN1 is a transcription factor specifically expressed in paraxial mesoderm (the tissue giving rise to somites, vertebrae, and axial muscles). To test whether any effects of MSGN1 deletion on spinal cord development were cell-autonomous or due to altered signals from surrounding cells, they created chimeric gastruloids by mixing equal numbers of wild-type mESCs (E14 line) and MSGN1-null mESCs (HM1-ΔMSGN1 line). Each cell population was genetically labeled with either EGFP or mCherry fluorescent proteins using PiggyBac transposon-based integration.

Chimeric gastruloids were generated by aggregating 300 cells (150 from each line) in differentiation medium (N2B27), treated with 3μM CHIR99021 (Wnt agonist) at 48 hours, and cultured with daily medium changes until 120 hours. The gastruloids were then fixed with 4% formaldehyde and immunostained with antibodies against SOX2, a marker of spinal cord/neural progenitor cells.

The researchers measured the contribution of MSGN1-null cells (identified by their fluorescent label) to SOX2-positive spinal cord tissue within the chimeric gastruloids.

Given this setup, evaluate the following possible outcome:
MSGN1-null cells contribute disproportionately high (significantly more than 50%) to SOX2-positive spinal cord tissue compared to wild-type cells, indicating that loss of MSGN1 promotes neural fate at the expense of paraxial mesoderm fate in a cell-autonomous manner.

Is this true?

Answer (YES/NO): NO